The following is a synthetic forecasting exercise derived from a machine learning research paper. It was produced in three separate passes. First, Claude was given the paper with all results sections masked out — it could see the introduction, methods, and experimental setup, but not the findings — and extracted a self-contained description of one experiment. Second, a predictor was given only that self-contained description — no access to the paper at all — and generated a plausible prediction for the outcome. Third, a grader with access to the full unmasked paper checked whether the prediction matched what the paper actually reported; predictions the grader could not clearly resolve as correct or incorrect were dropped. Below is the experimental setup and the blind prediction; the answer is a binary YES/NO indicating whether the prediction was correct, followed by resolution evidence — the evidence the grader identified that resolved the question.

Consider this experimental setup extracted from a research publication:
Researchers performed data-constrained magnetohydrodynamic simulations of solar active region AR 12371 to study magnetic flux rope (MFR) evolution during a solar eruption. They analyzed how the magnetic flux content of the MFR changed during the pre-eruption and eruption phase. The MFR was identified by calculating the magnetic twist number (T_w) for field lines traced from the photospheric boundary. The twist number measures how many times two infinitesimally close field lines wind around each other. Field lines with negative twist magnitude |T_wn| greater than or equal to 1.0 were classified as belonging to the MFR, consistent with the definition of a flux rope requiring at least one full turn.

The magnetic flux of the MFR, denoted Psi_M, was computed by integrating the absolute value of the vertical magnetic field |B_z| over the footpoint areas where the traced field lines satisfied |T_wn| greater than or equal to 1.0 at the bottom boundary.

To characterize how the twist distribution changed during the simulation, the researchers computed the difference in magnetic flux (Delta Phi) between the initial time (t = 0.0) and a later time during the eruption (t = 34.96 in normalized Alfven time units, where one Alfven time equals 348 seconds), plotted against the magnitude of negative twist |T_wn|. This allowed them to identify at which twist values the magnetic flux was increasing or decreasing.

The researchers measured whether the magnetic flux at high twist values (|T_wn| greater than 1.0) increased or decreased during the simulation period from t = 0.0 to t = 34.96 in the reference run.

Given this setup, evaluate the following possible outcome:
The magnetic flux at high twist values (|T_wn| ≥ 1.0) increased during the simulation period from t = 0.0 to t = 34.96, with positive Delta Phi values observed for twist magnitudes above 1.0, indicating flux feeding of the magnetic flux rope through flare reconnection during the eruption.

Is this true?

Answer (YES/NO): YES